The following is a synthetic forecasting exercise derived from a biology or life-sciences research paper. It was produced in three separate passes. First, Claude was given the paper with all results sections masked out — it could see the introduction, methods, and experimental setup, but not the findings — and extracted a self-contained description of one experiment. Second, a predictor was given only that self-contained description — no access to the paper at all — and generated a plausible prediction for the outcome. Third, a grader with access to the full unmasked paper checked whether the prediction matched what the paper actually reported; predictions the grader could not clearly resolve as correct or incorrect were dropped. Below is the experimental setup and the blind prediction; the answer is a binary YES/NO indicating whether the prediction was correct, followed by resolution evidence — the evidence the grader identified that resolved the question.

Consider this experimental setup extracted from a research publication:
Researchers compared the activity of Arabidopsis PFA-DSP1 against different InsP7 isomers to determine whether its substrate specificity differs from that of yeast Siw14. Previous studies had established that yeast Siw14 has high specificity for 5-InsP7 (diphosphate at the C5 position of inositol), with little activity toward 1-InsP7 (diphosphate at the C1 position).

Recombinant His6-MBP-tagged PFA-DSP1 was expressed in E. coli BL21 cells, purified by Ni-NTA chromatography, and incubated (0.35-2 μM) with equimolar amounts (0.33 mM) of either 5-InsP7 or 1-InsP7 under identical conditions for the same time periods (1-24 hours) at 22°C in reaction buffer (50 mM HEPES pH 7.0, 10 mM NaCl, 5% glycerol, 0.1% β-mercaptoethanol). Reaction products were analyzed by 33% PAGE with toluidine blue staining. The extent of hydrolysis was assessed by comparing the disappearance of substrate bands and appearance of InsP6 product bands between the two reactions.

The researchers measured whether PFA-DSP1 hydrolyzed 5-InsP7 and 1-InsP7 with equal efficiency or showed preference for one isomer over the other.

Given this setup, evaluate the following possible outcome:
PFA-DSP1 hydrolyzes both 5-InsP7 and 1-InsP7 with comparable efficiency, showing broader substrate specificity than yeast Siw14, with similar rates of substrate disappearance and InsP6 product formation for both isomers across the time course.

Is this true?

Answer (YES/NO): NO